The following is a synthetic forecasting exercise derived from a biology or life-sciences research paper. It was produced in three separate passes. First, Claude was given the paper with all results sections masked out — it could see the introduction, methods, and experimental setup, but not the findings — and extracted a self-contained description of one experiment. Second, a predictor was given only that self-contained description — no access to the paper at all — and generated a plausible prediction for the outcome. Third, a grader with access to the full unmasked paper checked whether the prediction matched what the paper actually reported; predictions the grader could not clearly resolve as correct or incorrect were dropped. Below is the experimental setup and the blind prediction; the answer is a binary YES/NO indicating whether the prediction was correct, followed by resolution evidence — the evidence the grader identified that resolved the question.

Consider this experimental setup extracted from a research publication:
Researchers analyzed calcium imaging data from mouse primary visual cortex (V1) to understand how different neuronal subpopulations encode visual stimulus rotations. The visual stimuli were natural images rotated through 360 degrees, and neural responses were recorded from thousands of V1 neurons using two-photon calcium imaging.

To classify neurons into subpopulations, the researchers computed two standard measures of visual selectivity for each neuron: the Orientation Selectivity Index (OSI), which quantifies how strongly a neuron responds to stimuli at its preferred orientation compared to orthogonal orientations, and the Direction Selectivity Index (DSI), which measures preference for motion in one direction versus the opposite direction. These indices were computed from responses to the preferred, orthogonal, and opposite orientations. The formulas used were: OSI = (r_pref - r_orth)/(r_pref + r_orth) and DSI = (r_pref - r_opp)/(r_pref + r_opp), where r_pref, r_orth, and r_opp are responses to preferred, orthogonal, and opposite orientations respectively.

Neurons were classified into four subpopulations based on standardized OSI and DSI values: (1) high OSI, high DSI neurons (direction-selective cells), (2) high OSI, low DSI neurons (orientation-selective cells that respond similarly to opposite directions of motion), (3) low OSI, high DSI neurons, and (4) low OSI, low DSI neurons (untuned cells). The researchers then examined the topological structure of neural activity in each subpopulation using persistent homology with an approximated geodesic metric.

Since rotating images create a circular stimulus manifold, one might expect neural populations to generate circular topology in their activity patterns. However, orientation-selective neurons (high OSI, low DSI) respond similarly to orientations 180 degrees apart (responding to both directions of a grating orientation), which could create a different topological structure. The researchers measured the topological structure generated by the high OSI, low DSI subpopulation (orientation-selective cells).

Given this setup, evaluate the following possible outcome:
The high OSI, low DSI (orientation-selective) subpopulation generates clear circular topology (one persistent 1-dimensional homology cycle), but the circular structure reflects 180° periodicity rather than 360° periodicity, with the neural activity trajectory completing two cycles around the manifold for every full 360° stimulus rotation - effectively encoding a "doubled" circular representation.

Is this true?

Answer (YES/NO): YES